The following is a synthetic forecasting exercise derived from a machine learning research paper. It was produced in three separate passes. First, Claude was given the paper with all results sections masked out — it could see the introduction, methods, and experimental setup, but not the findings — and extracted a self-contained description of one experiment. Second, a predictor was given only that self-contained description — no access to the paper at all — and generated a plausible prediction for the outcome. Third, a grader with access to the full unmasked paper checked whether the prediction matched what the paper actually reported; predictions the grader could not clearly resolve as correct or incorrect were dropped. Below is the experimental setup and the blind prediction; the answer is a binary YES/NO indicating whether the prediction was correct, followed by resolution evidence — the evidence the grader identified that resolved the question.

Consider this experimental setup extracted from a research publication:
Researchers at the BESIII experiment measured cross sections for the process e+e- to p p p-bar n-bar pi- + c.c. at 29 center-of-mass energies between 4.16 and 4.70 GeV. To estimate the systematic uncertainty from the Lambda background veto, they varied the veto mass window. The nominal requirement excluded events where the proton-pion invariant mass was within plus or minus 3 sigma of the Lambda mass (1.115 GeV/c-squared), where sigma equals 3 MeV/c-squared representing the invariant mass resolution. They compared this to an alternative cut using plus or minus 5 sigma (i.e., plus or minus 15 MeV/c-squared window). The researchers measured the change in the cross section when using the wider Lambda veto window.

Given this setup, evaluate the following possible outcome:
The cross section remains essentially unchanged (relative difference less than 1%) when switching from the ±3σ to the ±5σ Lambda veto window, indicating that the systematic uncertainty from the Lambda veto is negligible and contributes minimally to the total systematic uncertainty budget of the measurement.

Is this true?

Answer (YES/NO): YES